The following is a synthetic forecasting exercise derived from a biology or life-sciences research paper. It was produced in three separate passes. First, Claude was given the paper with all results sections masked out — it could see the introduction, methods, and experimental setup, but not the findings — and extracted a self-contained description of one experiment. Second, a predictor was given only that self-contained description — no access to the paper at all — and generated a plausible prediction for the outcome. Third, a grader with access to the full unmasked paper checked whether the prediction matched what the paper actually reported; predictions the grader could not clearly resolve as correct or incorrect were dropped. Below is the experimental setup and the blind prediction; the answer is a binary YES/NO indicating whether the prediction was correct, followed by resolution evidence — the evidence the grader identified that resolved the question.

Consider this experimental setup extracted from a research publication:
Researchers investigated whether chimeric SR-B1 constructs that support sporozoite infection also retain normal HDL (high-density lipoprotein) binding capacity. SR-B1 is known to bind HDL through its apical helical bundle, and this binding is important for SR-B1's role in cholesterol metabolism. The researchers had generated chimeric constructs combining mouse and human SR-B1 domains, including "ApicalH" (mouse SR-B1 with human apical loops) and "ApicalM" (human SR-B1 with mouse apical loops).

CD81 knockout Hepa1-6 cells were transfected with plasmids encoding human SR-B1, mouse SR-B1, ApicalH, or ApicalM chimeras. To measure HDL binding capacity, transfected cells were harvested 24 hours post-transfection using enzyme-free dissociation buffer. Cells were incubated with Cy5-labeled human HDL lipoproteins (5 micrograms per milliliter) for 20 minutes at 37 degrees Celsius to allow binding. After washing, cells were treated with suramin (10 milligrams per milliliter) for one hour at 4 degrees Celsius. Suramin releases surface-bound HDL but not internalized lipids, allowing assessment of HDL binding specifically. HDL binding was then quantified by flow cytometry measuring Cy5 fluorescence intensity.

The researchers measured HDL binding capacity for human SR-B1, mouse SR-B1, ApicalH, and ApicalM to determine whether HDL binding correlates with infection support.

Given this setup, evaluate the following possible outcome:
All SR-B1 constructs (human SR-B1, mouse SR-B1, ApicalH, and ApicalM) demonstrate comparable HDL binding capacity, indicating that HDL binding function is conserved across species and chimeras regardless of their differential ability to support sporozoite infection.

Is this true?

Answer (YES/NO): YES